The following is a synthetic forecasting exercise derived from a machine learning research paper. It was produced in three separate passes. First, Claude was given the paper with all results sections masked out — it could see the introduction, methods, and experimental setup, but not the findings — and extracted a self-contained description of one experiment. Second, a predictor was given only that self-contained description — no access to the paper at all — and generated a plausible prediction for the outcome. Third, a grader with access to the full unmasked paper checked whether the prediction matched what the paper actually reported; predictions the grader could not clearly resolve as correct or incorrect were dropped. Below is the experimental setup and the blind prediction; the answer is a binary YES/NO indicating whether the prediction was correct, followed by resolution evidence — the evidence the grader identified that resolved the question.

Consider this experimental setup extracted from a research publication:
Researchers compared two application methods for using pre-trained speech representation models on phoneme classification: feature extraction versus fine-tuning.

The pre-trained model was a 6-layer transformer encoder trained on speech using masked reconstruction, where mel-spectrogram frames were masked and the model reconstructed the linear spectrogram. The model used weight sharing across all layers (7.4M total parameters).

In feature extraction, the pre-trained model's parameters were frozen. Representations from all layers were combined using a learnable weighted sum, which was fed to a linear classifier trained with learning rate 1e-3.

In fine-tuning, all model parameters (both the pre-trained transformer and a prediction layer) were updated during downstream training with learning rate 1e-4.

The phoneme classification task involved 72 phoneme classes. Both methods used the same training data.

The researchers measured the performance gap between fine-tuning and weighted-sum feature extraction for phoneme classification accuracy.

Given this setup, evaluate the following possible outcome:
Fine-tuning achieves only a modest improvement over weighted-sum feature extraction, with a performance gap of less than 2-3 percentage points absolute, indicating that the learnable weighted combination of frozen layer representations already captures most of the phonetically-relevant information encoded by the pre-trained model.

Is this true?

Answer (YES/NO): NO